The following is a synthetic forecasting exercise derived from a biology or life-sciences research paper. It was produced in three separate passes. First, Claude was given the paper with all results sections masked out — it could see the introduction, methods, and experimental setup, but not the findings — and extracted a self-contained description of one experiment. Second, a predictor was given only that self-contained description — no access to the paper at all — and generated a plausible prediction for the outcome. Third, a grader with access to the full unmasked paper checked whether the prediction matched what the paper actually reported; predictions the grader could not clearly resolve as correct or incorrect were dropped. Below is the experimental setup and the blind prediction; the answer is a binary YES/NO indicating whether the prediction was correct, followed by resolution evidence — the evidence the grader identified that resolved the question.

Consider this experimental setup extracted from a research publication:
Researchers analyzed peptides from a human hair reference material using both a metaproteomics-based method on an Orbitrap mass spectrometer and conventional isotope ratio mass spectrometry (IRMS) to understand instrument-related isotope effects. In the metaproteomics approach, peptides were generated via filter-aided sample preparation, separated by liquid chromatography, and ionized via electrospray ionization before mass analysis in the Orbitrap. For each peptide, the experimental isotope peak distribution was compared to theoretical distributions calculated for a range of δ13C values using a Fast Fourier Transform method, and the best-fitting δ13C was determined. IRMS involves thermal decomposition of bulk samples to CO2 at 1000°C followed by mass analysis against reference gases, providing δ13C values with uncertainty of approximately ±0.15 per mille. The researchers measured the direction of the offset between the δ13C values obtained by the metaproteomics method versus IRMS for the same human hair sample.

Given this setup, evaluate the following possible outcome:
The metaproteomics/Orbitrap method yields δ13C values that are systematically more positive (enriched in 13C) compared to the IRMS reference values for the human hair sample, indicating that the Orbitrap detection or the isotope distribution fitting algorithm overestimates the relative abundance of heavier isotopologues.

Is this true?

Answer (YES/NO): NO